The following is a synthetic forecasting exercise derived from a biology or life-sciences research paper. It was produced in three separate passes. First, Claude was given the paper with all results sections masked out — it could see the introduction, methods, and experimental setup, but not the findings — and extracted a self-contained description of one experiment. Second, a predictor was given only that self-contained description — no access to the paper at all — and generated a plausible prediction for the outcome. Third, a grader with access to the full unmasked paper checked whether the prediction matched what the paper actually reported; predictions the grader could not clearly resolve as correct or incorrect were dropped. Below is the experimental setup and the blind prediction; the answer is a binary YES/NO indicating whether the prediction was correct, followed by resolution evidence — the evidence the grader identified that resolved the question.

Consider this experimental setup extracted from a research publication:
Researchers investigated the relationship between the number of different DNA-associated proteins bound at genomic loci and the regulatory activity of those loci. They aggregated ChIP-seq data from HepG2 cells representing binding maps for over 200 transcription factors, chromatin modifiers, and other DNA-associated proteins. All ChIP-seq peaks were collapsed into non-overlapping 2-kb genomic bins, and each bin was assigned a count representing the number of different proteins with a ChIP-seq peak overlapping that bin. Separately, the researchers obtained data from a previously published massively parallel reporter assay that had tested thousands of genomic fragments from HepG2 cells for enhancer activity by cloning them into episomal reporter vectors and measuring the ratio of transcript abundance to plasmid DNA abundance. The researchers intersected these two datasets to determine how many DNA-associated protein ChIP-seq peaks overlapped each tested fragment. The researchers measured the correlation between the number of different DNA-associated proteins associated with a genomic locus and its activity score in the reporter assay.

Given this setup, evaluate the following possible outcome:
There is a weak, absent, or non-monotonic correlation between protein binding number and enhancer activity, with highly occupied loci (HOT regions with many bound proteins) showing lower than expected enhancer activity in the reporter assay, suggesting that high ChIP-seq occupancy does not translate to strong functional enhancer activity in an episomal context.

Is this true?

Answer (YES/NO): NO